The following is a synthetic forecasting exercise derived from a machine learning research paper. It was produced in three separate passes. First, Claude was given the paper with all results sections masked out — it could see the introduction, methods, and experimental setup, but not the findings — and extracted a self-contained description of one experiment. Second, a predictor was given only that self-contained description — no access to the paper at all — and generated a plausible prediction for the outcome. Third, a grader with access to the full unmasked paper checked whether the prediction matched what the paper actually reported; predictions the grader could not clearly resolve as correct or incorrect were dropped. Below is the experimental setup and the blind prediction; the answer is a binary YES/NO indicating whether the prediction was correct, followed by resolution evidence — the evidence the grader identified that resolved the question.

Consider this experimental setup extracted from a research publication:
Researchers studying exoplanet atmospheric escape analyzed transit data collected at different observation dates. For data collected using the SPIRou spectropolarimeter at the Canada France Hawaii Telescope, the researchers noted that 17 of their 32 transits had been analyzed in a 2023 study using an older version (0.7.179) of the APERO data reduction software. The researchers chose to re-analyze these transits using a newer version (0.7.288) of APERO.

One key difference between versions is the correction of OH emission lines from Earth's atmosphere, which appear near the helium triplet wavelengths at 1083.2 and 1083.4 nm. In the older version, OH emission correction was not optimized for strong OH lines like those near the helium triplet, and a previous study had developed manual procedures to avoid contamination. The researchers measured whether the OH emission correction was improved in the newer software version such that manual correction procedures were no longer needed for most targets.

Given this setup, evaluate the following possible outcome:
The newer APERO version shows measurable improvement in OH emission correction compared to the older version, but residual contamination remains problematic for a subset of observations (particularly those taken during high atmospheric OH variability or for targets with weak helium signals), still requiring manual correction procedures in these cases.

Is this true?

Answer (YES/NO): NO